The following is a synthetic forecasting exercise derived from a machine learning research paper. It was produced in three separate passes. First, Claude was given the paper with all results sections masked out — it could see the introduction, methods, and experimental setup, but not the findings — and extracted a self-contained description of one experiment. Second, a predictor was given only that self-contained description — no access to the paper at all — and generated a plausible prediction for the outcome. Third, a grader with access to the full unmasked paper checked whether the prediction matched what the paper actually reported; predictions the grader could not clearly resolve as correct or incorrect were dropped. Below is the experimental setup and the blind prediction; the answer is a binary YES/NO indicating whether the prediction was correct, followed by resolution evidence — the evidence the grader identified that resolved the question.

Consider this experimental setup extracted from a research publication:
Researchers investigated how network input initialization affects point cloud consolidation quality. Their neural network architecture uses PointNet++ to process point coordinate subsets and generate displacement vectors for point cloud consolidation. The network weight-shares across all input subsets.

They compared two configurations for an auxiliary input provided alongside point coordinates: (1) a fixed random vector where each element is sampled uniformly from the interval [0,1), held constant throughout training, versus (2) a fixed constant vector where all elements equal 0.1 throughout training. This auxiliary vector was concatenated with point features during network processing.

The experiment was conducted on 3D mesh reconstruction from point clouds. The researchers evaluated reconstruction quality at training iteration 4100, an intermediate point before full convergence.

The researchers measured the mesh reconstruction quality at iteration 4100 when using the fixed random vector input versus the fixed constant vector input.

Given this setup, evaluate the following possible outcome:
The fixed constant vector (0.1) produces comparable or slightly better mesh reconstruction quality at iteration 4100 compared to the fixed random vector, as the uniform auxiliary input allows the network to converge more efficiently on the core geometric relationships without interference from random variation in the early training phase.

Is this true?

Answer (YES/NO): NO